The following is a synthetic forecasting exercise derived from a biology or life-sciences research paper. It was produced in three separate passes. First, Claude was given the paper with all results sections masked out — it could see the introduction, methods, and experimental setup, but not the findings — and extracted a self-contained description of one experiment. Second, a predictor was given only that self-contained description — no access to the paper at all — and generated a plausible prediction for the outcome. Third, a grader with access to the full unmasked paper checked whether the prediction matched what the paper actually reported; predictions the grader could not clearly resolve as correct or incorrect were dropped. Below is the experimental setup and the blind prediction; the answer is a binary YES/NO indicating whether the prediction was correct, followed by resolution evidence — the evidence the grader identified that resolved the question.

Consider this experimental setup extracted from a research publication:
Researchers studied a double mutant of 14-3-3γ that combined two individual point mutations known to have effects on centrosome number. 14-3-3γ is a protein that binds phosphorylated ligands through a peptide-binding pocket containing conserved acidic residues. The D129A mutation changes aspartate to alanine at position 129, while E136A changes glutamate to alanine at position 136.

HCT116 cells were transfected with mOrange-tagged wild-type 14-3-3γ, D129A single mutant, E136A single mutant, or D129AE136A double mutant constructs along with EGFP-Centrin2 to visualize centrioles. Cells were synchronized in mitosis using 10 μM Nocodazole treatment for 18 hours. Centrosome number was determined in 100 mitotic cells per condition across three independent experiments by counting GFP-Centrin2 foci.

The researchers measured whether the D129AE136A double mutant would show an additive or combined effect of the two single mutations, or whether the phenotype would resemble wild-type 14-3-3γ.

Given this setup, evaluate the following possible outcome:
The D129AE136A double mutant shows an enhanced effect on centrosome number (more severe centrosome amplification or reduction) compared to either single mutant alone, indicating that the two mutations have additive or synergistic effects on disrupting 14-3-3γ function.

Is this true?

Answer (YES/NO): NO